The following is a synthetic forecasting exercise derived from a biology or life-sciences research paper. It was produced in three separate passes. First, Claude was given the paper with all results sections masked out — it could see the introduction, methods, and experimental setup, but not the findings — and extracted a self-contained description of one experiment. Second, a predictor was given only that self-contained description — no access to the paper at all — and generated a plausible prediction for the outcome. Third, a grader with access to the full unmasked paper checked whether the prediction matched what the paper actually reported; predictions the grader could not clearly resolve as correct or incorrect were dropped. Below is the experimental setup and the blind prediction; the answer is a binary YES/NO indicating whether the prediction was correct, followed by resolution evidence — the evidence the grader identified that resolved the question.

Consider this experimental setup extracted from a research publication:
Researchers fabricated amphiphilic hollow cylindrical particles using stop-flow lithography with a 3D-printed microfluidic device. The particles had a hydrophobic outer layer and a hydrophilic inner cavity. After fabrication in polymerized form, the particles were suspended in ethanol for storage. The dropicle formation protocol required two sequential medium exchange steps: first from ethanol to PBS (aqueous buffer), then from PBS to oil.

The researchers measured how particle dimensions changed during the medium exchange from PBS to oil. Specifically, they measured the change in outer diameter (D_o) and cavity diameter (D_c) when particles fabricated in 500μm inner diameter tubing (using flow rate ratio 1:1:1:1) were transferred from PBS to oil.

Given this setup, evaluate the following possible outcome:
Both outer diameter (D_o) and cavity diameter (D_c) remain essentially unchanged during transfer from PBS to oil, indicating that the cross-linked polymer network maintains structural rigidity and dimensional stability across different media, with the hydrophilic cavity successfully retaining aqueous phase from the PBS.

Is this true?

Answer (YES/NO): NO